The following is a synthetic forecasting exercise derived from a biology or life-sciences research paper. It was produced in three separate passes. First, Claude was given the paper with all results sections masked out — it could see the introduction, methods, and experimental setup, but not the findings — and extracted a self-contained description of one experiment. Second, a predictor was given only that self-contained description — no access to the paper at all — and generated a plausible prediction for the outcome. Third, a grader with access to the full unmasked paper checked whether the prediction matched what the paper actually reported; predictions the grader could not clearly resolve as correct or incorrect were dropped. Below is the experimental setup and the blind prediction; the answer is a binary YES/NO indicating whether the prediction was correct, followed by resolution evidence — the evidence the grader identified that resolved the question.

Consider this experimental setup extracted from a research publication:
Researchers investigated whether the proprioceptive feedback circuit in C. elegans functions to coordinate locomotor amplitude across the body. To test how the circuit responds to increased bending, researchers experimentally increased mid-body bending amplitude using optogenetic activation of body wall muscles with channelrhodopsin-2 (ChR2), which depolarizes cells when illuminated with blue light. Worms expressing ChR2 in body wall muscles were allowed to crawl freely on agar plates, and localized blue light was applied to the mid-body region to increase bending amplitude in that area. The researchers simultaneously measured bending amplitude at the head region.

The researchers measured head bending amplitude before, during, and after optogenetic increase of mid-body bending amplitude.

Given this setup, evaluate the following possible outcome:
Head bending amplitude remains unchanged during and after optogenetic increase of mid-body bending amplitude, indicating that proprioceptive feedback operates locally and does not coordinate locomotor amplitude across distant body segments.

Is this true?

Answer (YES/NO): NO